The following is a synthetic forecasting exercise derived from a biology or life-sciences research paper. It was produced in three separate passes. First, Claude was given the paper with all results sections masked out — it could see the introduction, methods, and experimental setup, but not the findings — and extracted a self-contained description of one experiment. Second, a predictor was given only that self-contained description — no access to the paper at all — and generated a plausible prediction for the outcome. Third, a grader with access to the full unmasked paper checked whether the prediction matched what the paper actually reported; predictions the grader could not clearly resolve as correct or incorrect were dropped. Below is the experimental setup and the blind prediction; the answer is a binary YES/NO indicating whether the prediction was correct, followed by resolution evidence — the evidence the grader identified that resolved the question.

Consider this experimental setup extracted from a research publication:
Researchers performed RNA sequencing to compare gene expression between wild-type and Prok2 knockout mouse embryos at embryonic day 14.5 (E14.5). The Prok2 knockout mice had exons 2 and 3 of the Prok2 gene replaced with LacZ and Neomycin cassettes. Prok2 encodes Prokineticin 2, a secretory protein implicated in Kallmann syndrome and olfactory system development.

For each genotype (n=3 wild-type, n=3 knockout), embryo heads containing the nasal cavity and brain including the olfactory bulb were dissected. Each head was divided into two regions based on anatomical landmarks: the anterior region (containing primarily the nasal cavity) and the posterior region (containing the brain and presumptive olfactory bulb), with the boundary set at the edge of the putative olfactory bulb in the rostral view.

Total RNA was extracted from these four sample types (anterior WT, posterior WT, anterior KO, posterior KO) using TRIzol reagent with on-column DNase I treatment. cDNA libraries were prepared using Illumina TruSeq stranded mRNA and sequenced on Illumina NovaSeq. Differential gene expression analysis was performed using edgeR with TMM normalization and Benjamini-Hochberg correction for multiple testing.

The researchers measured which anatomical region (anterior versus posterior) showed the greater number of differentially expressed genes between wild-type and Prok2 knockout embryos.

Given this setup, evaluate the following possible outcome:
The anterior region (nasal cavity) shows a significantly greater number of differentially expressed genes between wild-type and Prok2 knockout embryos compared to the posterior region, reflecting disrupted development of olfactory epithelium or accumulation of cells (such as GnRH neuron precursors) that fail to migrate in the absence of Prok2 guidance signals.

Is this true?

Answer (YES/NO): NO